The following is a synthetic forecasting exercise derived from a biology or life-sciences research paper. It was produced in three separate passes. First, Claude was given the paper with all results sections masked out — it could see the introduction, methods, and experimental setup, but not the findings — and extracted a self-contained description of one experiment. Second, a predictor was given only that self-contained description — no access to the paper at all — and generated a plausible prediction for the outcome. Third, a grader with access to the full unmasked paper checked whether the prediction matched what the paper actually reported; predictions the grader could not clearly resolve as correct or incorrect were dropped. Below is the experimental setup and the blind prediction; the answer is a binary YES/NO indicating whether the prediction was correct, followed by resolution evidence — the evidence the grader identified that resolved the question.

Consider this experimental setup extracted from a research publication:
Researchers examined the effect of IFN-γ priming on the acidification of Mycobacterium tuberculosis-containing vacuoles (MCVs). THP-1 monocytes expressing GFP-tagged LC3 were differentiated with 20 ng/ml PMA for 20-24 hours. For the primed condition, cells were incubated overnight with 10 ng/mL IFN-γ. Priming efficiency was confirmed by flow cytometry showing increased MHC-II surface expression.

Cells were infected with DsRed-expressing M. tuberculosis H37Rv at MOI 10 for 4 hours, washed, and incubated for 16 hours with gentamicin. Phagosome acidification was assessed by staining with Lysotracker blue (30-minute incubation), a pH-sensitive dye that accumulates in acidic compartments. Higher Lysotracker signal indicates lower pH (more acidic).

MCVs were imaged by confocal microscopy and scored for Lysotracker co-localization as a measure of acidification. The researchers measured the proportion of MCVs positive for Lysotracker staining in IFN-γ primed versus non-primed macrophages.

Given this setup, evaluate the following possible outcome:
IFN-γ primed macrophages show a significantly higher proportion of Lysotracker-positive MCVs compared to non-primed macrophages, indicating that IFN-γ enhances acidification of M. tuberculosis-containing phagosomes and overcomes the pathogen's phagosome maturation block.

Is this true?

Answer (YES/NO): NO